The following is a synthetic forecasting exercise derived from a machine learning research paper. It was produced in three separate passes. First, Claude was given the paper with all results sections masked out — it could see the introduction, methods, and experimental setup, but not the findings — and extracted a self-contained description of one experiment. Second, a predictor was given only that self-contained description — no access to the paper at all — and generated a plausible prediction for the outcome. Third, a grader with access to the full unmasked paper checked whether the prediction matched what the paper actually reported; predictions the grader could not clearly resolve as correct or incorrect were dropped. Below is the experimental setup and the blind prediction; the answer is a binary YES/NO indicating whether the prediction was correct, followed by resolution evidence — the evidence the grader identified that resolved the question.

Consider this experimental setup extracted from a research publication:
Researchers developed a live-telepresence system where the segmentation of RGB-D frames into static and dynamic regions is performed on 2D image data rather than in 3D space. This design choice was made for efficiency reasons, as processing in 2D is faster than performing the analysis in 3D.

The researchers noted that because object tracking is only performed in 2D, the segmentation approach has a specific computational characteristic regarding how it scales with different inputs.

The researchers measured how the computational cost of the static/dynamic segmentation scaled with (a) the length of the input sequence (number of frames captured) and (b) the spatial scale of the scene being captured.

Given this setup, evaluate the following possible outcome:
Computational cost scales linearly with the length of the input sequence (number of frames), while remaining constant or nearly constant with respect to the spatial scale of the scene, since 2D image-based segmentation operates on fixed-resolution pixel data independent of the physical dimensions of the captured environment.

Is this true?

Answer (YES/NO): NO